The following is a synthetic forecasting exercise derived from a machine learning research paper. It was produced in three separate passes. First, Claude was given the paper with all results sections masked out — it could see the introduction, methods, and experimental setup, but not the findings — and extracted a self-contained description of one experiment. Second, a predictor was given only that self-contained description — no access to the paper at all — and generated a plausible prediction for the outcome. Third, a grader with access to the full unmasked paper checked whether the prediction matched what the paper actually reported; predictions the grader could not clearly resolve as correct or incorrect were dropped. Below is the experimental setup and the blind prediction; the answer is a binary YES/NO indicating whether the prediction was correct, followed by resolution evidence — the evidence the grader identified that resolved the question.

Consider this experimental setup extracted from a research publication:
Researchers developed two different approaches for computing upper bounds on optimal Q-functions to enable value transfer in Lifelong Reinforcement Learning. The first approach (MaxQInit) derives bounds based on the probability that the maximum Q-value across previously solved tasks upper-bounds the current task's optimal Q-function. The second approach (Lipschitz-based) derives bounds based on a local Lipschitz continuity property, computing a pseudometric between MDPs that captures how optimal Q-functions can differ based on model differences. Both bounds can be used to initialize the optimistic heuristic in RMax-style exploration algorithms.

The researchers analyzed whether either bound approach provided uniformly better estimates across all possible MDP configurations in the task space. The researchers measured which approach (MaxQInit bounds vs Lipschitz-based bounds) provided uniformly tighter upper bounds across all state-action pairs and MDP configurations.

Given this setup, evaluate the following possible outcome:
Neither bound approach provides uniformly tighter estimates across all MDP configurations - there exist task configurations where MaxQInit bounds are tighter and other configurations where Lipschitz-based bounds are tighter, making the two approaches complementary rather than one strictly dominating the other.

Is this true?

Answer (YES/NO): YES